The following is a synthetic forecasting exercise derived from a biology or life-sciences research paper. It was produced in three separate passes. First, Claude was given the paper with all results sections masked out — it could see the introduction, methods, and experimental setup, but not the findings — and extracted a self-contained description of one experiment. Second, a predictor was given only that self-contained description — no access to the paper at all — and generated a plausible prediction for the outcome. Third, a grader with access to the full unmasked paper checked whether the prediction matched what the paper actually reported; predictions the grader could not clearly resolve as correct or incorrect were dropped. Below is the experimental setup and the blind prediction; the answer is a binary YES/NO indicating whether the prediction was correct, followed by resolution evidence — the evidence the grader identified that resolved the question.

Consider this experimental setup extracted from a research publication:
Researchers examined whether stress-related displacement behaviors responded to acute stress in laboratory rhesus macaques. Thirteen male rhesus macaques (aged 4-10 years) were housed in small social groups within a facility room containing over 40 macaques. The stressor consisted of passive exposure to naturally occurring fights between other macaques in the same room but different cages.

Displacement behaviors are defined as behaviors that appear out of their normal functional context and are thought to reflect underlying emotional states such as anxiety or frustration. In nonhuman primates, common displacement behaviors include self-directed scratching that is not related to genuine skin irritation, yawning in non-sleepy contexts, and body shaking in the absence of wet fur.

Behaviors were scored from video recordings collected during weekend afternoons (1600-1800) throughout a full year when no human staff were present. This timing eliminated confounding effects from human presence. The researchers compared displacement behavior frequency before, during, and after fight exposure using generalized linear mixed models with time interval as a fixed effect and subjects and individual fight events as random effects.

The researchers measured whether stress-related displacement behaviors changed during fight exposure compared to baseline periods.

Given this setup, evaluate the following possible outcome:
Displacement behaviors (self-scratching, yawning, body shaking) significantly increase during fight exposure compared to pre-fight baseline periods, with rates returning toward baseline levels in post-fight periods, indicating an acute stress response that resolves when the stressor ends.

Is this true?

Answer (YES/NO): NO